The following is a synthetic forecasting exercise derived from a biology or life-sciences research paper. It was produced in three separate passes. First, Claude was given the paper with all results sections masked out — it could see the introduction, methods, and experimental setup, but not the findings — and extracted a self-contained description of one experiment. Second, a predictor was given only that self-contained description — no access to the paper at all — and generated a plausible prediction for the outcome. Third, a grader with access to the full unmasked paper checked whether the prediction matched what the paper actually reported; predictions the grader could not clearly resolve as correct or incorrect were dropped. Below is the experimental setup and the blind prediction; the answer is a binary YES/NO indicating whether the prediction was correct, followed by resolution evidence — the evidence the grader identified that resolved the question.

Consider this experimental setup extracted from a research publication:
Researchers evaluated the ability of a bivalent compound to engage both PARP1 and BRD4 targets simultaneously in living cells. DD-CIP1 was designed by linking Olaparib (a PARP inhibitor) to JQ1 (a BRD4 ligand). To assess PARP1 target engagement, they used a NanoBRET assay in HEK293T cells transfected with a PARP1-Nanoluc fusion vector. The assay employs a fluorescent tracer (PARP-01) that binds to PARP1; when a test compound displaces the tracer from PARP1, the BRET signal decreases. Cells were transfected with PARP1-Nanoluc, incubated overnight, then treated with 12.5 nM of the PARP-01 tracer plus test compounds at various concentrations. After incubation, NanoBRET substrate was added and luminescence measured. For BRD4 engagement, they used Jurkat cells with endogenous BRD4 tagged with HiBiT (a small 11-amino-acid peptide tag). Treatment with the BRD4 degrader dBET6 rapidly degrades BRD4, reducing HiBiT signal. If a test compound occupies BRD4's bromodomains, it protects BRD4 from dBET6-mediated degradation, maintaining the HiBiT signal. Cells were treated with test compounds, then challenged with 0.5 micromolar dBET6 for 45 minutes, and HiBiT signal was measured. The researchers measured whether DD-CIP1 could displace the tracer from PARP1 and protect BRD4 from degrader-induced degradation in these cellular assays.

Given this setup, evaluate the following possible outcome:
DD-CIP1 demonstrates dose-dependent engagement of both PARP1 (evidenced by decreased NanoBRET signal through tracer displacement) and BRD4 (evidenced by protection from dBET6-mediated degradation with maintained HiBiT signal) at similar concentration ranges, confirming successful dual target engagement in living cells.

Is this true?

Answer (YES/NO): NO